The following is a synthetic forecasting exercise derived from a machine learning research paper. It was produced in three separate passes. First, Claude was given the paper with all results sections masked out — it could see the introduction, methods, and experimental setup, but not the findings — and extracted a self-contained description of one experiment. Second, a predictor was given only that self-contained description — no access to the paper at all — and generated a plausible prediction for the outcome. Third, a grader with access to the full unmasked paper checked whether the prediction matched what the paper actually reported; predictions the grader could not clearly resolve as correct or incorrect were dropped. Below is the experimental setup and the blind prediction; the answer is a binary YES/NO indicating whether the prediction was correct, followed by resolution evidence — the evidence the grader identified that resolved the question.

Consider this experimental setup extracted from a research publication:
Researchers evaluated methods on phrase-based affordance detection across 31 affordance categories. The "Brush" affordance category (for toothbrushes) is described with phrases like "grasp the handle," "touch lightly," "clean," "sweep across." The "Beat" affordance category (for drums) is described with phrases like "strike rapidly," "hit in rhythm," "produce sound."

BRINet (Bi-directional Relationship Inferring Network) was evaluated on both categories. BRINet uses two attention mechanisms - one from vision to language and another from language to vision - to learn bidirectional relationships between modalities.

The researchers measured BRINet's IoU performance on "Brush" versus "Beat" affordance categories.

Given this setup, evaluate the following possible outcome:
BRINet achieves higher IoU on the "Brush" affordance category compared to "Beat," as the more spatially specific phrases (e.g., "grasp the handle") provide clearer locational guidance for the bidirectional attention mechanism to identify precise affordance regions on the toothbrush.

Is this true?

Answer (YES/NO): NO